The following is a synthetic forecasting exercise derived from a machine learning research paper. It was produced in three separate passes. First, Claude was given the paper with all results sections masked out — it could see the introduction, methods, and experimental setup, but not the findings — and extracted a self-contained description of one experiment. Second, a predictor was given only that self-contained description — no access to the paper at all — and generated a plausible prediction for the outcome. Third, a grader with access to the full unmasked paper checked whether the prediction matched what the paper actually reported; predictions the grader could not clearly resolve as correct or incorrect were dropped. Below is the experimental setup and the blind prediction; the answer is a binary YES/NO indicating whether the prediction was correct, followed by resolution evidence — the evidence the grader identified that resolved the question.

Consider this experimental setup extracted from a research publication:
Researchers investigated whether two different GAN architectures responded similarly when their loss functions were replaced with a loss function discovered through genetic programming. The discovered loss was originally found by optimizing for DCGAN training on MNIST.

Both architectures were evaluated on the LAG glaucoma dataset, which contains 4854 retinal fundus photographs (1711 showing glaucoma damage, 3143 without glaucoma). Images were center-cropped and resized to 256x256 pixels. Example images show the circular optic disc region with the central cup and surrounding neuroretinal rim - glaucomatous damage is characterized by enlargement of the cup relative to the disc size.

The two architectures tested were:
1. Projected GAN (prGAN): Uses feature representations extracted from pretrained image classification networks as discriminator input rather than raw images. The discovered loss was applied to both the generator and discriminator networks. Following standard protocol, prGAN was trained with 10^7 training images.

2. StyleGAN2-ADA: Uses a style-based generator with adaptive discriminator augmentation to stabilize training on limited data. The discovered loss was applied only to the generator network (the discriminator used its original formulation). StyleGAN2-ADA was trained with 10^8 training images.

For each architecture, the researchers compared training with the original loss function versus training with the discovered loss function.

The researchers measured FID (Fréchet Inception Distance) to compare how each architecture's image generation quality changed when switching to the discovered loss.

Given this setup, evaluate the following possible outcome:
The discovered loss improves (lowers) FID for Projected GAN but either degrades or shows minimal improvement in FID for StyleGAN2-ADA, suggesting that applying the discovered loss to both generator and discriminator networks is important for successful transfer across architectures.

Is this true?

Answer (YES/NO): NO